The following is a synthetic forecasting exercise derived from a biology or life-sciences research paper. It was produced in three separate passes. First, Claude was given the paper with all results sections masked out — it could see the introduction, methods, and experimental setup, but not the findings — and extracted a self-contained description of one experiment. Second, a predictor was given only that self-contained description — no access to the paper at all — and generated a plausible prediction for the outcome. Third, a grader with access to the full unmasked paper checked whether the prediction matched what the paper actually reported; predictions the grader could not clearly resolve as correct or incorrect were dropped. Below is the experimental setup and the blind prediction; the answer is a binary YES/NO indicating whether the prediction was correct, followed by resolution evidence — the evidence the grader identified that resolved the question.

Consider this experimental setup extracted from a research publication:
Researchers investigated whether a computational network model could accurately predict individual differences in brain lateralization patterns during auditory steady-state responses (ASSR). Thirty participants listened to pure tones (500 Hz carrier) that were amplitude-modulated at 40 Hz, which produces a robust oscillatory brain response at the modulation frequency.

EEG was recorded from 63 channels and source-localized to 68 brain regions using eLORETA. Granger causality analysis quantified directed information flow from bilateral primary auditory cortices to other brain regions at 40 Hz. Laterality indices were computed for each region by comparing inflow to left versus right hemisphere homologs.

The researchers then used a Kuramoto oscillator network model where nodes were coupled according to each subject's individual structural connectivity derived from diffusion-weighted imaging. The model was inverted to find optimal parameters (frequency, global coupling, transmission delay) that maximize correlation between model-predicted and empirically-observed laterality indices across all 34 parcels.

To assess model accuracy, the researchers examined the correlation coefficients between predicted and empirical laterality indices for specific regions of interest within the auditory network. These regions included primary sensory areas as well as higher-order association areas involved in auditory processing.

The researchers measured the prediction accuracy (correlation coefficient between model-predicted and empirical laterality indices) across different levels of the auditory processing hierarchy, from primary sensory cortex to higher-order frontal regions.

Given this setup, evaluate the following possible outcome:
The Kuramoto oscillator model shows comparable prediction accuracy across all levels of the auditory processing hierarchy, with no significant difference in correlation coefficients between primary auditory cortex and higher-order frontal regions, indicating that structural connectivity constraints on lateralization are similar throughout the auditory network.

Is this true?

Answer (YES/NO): NO